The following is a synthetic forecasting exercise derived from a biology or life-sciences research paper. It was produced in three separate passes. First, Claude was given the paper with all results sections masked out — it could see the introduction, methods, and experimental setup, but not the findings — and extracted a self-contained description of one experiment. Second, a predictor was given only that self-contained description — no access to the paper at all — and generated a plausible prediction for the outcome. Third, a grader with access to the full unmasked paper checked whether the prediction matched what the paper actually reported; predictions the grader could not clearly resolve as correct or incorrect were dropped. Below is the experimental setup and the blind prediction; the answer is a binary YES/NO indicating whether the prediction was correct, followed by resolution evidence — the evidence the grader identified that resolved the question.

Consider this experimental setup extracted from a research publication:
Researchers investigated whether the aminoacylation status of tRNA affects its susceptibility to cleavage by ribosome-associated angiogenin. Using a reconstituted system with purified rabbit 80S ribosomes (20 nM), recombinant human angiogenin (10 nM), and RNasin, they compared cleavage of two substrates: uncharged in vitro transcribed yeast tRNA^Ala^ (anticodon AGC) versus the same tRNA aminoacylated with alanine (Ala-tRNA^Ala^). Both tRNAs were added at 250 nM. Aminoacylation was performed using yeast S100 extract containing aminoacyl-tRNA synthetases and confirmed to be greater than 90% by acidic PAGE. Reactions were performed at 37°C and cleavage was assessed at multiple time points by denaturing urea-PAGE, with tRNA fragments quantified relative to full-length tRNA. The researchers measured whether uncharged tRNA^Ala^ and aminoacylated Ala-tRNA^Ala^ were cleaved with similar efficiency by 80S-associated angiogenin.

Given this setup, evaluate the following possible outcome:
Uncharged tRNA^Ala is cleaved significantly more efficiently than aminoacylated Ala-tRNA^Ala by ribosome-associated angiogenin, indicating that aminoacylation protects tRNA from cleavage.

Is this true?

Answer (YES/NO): NO